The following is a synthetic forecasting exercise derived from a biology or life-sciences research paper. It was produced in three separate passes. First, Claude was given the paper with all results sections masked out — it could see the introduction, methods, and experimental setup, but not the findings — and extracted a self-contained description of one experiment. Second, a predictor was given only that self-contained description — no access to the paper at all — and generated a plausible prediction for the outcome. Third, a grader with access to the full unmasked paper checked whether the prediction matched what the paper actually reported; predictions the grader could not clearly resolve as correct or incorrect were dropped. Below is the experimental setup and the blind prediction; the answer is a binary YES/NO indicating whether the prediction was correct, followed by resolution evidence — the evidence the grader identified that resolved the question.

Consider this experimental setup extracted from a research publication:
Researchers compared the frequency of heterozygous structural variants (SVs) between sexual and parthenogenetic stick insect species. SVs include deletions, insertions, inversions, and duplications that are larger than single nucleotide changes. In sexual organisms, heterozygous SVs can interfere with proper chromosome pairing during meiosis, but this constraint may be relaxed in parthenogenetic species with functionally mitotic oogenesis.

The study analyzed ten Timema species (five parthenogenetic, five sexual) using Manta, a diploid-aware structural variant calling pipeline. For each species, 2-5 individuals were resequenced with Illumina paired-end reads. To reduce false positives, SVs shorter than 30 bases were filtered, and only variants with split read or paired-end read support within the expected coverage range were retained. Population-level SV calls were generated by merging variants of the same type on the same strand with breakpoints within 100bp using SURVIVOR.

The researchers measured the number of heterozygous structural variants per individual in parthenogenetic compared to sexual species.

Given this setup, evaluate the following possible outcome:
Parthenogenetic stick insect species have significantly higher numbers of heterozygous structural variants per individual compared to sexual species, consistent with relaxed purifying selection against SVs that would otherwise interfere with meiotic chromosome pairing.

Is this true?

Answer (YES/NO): NO